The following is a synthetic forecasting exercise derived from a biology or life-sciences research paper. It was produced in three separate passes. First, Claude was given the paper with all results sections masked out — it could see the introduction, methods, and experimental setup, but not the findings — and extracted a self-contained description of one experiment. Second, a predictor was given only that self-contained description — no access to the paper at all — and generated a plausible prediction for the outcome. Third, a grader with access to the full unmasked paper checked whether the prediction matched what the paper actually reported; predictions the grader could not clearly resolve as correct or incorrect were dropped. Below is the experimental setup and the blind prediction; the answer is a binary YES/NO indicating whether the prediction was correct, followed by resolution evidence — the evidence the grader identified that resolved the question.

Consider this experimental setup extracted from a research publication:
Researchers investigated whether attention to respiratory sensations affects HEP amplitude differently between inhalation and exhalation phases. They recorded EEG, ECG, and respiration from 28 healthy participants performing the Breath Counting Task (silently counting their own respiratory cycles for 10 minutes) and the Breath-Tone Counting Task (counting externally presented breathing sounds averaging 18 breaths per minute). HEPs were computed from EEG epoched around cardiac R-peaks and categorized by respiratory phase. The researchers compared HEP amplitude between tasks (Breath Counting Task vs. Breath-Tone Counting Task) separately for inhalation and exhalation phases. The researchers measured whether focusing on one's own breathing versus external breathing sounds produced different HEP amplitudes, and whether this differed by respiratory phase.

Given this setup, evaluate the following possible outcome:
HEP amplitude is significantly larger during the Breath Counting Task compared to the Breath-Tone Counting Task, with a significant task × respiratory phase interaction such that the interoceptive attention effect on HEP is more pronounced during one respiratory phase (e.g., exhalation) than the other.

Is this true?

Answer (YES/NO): NO